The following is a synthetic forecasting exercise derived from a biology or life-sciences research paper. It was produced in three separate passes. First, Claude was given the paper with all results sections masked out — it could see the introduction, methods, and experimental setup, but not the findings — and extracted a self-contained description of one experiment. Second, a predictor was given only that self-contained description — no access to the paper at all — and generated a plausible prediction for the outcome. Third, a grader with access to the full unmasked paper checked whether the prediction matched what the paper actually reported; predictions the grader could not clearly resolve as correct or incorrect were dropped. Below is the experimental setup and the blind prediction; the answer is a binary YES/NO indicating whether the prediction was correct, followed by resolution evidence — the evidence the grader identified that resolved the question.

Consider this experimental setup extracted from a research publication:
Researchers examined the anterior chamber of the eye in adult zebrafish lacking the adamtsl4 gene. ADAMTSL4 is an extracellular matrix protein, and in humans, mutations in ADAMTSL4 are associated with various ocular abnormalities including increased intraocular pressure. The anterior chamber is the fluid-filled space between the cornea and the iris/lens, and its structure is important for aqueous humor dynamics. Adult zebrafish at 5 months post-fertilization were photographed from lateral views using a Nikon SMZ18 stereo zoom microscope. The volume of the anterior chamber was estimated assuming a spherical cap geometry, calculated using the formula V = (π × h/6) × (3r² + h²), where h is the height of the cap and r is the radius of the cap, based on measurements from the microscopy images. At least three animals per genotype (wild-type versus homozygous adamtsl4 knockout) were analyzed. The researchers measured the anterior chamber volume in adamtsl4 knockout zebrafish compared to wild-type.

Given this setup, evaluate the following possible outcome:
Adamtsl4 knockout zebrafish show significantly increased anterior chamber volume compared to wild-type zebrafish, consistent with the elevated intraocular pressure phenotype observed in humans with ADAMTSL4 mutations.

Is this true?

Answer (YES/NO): NO